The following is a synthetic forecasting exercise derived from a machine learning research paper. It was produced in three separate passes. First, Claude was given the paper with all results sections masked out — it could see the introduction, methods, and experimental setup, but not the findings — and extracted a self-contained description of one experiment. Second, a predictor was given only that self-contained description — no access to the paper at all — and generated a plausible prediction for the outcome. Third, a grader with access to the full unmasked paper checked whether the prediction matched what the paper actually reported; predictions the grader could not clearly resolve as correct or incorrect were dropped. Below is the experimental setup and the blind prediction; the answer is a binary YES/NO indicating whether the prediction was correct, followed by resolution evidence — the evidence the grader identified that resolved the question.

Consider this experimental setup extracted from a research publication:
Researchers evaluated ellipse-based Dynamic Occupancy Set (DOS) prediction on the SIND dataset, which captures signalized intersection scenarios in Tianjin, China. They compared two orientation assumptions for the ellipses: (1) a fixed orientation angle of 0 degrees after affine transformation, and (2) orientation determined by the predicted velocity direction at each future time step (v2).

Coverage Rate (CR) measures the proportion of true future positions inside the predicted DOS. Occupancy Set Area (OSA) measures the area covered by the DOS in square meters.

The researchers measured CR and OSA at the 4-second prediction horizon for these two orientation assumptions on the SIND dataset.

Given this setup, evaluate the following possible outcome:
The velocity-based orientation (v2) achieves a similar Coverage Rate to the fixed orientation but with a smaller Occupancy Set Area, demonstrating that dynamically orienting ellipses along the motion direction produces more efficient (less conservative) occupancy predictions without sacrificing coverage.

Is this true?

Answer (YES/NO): NO